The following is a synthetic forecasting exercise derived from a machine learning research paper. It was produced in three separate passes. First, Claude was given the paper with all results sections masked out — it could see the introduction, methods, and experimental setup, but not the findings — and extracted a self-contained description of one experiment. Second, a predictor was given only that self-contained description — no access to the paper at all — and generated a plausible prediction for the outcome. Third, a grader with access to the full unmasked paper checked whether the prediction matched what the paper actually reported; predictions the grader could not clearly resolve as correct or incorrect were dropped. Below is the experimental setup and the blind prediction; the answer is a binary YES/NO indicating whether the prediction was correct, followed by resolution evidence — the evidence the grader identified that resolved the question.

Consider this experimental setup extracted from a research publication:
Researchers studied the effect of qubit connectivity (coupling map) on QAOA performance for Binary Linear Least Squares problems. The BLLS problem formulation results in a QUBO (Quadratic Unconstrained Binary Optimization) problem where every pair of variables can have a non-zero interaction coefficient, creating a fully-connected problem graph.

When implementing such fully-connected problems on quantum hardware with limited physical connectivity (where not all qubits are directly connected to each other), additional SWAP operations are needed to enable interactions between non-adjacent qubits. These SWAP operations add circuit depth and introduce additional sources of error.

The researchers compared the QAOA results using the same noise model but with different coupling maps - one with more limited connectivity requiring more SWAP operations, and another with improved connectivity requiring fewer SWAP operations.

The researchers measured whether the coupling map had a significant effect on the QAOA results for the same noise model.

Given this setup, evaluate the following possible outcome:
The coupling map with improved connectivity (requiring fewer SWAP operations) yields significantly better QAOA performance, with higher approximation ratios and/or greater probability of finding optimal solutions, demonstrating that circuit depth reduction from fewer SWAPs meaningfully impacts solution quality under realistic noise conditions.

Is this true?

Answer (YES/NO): YES